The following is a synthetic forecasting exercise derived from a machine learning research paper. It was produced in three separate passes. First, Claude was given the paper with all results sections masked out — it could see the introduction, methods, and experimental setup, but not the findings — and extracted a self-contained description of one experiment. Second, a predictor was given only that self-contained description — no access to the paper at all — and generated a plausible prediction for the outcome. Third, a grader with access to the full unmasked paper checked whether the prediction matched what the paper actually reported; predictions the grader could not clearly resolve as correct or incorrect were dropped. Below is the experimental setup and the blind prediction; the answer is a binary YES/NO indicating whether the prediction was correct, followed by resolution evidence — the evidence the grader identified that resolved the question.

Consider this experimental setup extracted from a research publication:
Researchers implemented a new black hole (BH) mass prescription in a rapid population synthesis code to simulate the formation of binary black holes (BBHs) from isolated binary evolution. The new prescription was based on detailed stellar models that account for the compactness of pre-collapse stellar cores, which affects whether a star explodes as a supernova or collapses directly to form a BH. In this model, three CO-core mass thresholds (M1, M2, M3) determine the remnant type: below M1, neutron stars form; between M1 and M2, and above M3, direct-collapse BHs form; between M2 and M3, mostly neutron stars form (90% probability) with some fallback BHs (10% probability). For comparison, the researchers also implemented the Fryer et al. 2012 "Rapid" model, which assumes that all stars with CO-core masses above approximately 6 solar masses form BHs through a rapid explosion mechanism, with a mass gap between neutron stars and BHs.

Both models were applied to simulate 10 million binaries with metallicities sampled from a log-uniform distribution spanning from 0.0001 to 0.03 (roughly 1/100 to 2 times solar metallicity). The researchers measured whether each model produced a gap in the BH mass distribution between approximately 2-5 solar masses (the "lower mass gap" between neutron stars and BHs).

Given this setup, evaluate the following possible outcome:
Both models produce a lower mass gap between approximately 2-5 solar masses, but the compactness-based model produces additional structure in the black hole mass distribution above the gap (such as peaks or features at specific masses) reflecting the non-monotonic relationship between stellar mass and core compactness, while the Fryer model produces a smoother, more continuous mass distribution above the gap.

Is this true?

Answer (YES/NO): NO